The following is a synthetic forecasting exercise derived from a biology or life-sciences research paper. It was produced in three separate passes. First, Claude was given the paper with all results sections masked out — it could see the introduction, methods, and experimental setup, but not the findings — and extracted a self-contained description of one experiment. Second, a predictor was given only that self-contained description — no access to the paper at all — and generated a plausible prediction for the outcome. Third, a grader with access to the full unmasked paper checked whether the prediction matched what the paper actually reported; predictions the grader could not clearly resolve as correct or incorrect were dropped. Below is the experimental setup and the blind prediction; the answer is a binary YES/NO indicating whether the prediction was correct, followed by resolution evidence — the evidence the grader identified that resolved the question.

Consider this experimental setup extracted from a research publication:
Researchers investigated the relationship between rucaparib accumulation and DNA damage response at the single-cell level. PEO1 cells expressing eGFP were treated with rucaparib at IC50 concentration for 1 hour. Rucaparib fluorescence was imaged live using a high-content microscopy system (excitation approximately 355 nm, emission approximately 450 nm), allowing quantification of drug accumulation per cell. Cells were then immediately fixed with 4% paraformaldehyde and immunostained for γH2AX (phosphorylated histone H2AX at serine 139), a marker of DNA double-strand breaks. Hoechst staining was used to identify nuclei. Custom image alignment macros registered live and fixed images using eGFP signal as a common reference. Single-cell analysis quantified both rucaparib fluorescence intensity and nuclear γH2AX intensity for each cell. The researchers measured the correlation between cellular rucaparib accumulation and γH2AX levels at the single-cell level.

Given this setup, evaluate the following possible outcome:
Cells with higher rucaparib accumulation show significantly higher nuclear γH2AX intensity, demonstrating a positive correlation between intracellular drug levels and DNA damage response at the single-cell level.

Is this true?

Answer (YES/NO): YES